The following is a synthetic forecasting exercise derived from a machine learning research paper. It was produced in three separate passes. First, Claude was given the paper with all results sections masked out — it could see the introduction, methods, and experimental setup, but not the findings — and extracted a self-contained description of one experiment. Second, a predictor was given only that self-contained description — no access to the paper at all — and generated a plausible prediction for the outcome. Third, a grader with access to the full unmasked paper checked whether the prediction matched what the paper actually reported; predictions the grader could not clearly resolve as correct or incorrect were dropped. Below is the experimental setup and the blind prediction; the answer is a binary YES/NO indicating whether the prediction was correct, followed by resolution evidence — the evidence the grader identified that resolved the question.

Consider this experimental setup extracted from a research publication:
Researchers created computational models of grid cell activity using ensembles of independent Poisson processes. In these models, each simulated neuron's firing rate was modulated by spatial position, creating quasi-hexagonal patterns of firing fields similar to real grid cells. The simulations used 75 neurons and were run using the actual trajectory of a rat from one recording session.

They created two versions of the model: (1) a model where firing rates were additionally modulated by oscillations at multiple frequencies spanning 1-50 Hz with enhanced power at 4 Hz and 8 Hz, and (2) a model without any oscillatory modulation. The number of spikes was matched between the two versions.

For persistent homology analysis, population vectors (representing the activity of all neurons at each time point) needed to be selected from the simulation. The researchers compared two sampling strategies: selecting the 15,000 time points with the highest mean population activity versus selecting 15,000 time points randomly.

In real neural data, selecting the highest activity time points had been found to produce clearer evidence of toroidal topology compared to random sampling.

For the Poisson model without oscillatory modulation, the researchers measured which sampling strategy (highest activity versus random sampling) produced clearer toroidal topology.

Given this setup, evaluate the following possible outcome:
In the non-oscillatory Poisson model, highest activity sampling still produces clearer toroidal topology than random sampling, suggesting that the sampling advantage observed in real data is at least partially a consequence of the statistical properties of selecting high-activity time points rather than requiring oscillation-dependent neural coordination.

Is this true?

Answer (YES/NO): NO